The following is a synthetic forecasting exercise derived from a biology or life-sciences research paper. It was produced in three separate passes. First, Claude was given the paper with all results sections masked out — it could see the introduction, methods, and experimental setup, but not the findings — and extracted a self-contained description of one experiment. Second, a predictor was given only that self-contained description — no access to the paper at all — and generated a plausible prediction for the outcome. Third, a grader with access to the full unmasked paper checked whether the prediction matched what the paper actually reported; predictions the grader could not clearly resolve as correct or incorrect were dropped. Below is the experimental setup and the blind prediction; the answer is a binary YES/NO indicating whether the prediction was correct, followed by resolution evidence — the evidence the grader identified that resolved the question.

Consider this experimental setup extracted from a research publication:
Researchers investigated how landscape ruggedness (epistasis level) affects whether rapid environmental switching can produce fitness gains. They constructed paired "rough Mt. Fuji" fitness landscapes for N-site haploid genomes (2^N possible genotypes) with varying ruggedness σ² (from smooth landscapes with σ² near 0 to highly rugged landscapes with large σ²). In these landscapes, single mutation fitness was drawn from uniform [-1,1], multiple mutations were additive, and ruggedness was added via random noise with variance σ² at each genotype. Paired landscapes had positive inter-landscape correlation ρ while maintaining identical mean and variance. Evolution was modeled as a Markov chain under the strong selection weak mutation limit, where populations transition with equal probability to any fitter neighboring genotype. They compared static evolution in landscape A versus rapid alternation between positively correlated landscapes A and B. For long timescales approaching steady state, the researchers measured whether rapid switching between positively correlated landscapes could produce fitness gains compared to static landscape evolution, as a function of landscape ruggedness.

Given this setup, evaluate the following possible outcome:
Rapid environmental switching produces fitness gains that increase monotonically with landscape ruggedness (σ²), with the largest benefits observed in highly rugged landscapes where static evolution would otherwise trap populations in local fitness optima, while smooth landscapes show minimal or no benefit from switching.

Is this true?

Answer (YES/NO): YES